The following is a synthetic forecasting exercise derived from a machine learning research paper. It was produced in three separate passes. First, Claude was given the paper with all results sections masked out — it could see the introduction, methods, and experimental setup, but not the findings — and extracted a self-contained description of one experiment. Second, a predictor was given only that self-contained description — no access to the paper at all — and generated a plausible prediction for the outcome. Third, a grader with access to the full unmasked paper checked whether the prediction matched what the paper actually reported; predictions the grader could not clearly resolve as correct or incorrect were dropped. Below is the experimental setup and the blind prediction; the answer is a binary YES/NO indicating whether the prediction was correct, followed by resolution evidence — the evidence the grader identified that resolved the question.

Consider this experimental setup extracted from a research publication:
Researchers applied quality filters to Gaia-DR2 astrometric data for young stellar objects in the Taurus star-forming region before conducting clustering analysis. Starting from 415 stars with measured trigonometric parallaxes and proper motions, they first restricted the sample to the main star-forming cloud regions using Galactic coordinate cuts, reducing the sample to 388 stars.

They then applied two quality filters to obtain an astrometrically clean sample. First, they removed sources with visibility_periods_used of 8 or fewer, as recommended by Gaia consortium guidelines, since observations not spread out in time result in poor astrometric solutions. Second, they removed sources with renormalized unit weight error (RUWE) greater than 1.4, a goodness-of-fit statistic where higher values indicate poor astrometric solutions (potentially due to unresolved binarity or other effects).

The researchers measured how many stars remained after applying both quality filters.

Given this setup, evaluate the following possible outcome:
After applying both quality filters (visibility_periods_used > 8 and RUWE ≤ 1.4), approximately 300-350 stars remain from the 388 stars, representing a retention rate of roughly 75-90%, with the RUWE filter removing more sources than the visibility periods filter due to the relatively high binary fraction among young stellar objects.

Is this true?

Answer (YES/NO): NO